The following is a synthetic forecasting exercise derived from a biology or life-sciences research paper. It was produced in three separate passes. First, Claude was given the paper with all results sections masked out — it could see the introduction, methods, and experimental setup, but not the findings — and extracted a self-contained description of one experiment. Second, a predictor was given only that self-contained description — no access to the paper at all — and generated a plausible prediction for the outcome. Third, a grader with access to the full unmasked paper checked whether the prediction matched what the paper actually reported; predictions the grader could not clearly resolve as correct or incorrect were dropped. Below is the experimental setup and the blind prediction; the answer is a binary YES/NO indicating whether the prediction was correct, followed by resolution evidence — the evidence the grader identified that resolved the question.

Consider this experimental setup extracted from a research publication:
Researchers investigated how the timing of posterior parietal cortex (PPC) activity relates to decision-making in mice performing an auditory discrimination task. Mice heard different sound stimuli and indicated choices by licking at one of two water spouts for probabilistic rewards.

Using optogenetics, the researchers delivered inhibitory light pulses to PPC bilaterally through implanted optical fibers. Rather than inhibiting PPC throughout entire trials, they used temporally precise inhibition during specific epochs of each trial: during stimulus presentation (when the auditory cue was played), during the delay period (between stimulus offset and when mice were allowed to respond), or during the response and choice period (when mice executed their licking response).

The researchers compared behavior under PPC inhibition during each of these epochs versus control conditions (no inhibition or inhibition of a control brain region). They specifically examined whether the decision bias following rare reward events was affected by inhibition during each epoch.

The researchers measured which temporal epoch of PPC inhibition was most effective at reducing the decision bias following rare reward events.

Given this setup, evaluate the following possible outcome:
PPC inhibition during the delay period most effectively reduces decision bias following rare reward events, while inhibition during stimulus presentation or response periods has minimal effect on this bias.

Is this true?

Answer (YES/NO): NO